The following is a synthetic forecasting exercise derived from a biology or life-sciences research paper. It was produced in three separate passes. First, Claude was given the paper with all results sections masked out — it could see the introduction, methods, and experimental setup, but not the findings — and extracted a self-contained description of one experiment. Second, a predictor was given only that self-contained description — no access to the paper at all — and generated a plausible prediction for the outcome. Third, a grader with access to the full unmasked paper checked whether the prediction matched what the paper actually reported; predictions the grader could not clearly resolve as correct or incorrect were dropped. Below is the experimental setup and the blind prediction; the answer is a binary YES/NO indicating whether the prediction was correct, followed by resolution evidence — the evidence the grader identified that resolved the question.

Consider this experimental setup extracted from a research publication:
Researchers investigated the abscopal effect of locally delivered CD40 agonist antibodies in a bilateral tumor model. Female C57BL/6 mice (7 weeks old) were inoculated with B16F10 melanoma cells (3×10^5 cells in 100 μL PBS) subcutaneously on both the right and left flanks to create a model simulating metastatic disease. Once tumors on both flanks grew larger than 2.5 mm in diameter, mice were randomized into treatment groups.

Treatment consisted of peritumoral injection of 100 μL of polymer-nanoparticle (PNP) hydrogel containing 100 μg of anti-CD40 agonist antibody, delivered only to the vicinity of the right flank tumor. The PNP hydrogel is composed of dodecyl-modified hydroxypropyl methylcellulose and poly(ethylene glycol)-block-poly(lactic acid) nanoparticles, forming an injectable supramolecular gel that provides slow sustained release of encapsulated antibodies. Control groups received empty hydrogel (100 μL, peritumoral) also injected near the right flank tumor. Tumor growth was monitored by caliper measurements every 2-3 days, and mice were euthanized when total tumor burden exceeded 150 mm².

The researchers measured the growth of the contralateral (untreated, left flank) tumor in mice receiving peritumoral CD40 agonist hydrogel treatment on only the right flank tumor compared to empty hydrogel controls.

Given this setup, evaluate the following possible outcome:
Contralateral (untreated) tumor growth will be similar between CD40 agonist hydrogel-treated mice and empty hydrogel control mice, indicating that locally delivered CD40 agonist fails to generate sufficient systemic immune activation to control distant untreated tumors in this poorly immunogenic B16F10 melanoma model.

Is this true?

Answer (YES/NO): NO